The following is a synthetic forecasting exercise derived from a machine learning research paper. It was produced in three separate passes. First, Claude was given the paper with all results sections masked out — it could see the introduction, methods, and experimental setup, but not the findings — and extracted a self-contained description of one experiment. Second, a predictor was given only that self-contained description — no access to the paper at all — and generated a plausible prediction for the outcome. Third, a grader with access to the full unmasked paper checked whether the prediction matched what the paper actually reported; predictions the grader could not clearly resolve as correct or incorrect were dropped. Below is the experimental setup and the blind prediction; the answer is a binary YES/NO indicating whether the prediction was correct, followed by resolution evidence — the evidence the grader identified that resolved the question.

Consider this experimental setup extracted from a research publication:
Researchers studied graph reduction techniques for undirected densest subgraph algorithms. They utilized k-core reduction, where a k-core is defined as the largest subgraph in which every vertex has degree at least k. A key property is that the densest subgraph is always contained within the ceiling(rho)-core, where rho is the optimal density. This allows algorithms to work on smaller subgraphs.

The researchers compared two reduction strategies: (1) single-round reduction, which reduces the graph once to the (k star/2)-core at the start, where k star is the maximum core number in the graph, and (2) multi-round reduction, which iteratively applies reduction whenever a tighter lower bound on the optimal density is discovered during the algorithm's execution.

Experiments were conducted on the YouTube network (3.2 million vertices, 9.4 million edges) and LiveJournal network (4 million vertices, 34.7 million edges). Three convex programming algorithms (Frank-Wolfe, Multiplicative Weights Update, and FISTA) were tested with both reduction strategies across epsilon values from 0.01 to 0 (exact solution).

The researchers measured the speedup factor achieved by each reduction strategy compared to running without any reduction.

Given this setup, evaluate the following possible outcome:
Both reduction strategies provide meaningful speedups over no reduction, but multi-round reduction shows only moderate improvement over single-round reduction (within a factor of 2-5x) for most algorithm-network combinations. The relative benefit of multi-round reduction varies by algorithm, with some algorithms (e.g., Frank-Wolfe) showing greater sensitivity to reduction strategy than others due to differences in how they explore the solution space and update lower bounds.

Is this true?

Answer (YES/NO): NO